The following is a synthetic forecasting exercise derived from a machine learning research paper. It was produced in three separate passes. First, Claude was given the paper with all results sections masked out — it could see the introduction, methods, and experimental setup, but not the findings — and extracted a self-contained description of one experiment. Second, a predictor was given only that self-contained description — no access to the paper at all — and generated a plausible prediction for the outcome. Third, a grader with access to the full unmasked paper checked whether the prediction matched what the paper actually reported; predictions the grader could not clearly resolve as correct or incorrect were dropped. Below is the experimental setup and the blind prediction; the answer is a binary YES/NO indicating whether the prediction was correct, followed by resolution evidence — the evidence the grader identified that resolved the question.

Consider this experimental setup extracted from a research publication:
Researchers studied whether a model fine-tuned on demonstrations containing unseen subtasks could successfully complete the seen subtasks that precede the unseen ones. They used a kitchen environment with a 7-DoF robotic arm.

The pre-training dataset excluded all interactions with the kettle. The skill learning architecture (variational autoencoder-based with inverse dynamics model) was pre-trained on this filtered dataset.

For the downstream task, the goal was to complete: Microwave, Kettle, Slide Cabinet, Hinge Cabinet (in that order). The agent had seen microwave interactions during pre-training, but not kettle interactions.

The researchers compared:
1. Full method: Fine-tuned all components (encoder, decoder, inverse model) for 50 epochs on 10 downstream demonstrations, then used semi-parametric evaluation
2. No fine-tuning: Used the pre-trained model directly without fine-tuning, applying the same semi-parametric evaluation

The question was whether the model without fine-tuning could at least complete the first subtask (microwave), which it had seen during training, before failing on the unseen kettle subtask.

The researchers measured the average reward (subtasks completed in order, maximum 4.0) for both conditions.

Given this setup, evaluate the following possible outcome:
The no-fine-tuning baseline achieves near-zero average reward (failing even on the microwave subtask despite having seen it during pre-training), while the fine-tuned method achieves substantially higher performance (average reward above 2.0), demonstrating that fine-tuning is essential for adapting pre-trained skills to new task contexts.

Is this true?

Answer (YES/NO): NO